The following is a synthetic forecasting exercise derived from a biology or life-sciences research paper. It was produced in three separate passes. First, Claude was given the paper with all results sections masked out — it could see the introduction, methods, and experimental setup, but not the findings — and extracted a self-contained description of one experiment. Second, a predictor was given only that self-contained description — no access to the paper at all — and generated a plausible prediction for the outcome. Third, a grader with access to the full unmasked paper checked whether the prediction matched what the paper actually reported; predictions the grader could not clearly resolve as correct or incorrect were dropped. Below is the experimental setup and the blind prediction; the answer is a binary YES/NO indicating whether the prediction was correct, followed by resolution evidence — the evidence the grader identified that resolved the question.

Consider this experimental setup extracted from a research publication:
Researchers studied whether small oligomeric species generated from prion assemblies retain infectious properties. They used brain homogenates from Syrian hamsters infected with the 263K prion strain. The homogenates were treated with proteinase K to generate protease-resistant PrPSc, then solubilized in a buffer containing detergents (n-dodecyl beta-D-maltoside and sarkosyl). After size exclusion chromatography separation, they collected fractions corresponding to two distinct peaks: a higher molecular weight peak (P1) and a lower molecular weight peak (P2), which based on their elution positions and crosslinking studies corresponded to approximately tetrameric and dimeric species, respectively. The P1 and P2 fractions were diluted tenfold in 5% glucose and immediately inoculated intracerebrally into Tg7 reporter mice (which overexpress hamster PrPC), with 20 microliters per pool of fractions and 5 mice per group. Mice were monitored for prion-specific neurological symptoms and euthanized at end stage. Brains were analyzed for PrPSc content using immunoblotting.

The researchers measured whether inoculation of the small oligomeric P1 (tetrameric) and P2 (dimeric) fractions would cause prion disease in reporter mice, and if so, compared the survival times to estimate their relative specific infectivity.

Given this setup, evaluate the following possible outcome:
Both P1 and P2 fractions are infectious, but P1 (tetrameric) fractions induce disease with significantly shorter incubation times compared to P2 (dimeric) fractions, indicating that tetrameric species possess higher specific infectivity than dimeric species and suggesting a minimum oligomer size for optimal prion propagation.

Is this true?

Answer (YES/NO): NO